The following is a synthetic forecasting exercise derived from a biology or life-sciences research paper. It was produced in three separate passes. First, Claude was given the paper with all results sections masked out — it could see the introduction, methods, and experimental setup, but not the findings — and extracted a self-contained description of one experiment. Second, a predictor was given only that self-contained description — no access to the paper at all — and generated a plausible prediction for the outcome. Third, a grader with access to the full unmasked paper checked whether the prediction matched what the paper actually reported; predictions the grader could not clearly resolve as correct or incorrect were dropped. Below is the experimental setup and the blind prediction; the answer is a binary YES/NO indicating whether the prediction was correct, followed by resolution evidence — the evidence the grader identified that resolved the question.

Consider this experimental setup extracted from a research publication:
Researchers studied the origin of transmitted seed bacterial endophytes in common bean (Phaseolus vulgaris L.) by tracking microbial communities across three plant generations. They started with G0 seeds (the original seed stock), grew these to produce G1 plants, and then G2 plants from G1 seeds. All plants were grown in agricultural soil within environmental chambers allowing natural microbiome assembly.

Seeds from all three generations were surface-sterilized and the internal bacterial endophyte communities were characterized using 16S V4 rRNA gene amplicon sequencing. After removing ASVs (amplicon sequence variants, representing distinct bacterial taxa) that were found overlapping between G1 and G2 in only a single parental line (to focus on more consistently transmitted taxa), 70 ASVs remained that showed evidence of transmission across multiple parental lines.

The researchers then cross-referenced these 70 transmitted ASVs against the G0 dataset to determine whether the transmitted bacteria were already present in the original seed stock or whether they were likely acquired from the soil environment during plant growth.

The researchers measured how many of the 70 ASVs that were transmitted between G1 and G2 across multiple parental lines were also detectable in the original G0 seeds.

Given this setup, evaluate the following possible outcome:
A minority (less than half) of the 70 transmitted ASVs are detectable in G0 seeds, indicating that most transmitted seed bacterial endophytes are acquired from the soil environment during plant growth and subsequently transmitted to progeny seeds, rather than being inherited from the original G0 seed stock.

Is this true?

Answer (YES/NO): NO